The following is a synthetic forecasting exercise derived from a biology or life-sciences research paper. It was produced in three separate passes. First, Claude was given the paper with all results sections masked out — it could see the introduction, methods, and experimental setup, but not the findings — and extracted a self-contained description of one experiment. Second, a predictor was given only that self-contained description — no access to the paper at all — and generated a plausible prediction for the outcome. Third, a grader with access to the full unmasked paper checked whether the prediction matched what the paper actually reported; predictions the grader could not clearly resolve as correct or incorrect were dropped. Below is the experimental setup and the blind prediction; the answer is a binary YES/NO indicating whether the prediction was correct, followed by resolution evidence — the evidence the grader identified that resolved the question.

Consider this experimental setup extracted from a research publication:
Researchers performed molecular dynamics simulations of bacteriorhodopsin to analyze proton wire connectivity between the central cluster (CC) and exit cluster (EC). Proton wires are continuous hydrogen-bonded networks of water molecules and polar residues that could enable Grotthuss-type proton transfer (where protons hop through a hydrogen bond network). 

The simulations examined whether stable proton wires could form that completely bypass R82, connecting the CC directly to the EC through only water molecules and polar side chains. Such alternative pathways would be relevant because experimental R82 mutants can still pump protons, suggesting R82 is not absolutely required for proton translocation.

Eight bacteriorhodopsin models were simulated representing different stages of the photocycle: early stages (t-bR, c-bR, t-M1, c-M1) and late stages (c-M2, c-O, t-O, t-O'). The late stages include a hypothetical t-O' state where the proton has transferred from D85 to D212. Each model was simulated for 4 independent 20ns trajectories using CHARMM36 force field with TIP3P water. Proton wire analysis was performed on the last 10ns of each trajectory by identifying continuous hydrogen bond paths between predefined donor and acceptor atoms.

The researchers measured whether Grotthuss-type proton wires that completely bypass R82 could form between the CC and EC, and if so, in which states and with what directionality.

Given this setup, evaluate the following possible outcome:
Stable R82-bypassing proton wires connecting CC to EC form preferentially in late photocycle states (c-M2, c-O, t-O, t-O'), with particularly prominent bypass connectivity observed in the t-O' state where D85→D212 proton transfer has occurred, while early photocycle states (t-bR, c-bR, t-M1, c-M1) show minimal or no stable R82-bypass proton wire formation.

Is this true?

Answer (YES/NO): NO